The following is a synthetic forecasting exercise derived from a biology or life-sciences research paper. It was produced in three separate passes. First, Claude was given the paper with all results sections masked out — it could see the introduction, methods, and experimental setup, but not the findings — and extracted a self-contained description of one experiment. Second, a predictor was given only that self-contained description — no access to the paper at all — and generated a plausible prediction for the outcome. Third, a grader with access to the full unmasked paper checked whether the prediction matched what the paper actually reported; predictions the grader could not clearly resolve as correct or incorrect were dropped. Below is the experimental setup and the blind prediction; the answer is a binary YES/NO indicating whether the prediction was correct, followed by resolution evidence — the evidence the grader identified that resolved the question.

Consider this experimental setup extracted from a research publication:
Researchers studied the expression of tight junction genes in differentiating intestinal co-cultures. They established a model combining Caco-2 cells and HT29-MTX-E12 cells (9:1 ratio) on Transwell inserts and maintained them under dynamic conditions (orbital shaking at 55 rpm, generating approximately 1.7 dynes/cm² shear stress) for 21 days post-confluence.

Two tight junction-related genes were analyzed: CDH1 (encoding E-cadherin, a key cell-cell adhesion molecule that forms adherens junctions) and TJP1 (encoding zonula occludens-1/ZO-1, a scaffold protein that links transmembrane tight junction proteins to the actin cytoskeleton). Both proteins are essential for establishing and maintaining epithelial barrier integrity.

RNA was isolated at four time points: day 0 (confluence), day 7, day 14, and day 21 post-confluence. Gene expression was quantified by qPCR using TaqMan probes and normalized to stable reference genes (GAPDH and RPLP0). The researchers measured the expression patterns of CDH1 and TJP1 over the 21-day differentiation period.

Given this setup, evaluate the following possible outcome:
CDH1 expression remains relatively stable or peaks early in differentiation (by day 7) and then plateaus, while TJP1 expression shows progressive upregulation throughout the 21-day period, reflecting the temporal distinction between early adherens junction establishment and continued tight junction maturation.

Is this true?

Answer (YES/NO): NO